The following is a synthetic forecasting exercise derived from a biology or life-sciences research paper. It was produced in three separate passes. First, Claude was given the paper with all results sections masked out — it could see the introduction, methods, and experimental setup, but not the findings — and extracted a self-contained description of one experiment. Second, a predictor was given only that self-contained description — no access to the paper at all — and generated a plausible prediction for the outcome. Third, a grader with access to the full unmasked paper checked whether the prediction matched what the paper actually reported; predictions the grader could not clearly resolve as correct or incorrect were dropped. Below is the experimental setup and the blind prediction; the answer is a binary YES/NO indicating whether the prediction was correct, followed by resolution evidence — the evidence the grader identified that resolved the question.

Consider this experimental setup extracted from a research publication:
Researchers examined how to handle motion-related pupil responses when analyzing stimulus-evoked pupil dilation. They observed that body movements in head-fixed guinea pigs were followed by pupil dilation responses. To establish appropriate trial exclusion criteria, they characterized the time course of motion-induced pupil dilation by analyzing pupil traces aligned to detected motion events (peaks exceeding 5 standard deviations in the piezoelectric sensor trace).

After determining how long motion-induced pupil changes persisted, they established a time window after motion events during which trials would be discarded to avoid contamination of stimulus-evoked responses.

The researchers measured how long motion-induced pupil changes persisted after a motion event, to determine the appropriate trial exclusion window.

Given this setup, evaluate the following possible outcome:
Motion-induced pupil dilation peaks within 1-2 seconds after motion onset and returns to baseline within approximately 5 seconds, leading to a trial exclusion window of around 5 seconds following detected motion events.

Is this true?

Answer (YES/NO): NO